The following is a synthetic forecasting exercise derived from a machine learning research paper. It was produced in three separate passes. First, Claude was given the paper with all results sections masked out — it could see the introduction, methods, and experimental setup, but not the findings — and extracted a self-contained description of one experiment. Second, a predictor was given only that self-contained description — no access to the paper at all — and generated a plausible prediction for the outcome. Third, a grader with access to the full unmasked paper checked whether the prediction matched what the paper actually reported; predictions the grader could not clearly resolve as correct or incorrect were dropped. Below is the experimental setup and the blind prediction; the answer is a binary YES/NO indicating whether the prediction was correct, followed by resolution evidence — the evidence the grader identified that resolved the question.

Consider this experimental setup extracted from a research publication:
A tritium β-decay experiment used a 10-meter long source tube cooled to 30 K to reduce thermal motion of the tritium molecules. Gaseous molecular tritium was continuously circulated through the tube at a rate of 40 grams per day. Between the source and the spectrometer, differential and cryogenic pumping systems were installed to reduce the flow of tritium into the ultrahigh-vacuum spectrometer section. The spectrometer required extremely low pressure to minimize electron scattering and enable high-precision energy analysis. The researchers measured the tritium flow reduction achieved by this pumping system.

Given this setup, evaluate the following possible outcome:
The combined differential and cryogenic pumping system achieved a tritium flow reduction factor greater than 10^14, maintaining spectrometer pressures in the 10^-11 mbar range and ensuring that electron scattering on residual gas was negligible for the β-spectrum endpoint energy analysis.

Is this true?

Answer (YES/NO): NO